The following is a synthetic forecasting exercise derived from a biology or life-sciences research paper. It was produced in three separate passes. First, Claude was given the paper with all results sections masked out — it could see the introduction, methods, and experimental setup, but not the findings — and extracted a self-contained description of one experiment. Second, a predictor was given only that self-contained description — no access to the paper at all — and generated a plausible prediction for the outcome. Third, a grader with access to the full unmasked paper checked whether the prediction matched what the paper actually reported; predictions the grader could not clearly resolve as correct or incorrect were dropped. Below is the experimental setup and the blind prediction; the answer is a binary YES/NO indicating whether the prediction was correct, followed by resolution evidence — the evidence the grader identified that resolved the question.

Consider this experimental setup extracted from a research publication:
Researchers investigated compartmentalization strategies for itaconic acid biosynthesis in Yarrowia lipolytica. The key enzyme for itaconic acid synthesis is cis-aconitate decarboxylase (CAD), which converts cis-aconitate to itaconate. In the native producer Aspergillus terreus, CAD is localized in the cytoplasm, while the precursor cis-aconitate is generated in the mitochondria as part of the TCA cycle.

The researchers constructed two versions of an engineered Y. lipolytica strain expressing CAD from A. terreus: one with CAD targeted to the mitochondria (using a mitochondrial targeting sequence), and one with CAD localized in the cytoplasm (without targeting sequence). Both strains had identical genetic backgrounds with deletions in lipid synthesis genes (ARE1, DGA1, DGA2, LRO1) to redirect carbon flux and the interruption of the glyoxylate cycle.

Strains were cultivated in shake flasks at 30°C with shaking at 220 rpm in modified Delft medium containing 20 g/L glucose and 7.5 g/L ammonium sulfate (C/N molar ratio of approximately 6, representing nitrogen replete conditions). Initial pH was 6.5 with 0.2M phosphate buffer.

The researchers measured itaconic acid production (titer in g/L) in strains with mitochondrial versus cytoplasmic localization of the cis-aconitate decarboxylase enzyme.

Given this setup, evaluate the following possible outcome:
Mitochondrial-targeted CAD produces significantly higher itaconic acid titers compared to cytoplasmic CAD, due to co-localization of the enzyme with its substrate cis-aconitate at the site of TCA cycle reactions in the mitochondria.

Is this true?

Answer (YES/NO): YES